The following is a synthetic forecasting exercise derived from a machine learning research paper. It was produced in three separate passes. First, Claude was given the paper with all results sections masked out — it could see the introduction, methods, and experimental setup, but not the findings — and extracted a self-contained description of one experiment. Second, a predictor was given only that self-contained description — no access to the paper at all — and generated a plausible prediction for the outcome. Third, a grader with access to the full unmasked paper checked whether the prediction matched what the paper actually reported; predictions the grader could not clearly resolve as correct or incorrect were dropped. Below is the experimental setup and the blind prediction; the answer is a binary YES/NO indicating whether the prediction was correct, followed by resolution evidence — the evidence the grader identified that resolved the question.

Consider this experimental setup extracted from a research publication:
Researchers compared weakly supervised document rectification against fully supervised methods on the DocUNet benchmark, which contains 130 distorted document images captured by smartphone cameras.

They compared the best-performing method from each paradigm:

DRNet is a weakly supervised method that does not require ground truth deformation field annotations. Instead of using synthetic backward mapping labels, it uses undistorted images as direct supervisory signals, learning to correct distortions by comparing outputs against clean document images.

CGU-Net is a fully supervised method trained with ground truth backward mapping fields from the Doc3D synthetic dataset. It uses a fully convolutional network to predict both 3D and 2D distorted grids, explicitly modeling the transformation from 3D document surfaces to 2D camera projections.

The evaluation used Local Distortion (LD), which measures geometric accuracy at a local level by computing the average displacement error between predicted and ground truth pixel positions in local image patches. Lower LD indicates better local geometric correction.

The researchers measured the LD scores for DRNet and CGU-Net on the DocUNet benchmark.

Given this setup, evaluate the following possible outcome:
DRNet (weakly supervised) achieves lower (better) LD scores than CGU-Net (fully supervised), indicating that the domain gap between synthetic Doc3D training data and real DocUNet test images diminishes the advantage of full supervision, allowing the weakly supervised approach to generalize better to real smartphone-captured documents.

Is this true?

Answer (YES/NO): NO